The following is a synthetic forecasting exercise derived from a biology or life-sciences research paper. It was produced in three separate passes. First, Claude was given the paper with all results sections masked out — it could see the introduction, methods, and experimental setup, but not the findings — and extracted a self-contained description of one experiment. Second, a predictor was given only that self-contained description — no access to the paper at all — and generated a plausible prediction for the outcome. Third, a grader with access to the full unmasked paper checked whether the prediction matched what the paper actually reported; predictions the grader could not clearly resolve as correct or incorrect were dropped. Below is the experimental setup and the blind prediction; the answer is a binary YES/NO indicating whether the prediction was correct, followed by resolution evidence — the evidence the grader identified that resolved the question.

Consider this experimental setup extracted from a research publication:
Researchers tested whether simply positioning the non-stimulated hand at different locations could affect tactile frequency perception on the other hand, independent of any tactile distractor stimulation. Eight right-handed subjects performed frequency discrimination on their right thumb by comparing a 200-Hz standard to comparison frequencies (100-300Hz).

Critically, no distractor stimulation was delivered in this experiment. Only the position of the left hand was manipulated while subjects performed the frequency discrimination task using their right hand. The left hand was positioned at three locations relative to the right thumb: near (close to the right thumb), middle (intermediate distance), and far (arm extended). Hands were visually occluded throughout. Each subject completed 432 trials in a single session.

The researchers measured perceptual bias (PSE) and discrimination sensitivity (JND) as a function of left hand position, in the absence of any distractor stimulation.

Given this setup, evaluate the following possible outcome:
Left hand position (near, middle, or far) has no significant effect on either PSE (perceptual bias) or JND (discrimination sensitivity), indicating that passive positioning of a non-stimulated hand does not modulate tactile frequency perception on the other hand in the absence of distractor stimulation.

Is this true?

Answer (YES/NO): YES